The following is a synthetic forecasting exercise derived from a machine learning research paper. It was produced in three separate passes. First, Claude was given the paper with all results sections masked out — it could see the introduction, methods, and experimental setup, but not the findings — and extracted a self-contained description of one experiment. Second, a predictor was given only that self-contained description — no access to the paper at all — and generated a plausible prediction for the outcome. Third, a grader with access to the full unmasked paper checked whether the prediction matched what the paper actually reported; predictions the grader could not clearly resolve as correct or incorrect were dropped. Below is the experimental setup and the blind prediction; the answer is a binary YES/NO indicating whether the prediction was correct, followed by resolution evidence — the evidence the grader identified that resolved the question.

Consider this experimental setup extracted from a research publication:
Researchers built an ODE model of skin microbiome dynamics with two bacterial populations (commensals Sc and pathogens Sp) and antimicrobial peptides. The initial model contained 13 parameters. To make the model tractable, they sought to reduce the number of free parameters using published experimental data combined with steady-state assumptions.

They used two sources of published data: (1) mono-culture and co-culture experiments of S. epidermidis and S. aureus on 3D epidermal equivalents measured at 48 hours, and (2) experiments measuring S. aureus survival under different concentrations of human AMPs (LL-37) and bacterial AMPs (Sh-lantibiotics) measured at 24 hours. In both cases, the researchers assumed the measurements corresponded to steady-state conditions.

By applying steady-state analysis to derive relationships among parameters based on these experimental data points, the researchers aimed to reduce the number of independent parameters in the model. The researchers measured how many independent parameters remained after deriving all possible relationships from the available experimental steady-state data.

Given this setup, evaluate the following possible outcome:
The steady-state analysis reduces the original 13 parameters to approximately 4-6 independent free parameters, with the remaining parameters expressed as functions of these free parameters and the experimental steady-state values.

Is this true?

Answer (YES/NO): YES